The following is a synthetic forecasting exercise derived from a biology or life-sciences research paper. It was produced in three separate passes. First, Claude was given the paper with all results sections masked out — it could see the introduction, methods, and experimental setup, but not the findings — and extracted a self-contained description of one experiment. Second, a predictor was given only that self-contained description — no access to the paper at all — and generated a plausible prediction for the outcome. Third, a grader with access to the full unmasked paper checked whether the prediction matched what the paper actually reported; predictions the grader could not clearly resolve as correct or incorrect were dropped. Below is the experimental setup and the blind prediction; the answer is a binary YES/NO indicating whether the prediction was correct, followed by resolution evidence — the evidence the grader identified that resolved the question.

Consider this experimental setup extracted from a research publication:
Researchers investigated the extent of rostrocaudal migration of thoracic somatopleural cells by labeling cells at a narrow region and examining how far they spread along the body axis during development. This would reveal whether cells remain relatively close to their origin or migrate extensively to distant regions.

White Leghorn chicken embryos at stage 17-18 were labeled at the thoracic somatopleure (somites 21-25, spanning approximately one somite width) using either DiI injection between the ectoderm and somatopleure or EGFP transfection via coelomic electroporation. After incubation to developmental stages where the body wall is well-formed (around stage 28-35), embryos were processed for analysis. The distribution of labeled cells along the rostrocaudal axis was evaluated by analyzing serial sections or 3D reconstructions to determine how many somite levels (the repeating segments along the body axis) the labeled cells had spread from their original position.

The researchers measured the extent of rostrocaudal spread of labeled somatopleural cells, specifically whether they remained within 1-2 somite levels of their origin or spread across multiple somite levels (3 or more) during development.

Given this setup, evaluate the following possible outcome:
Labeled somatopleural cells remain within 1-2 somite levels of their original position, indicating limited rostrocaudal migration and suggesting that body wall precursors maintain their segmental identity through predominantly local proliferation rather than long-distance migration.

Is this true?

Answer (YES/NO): NO